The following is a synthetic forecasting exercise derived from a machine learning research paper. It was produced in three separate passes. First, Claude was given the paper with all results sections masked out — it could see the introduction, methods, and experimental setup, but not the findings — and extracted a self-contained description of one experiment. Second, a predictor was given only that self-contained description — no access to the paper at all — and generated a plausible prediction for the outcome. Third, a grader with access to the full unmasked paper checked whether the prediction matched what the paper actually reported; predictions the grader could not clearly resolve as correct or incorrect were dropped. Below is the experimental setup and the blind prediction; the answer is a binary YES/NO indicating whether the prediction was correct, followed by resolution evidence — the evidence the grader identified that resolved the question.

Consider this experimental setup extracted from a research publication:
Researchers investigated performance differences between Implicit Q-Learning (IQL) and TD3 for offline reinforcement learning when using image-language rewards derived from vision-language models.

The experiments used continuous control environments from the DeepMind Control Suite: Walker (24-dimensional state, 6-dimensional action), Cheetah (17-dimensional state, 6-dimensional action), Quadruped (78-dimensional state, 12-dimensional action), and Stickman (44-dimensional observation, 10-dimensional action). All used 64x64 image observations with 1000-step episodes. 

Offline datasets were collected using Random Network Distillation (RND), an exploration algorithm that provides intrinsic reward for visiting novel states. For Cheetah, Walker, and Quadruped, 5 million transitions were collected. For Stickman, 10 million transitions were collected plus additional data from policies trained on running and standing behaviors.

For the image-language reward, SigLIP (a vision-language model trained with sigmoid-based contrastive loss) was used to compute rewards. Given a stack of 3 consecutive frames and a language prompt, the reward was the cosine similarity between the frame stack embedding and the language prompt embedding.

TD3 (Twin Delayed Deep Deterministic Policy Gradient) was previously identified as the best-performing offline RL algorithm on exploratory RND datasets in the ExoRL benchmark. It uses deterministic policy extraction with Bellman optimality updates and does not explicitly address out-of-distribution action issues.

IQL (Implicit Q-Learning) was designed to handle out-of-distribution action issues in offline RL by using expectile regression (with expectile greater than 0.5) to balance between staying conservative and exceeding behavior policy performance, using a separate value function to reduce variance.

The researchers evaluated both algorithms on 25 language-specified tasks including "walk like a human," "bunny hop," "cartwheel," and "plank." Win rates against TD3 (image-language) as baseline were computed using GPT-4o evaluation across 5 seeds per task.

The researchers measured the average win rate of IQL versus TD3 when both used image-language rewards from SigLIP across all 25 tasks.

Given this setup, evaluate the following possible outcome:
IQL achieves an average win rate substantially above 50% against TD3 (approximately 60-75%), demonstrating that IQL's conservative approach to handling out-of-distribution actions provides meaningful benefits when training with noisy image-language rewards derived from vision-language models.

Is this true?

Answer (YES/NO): NO